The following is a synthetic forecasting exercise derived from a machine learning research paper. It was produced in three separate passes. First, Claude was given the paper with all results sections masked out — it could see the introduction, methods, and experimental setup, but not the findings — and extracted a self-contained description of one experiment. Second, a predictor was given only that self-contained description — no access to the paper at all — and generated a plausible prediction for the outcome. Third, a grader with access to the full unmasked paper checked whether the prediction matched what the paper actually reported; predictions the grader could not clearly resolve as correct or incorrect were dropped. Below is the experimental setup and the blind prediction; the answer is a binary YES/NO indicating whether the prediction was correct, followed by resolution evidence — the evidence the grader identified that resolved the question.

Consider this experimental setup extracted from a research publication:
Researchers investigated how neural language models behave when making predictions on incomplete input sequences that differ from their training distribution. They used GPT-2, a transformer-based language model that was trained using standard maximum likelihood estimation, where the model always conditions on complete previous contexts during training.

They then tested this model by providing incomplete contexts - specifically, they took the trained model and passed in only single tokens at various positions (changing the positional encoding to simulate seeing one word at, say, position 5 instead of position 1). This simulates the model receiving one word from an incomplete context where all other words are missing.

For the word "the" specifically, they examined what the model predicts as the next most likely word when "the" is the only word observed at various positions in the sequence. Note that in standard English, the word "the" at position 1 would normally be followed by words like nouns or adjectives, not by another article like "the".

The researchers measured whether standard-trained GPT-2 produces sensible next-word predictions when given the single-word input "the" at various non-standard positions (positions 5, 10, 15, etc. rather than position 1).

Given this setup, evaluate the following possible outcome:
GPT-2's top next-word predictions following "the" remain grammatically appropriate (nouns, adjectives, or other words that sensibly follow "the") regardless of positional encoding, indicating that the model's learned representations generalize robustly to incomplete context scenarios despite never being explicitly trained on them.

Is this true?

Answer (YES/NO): NO